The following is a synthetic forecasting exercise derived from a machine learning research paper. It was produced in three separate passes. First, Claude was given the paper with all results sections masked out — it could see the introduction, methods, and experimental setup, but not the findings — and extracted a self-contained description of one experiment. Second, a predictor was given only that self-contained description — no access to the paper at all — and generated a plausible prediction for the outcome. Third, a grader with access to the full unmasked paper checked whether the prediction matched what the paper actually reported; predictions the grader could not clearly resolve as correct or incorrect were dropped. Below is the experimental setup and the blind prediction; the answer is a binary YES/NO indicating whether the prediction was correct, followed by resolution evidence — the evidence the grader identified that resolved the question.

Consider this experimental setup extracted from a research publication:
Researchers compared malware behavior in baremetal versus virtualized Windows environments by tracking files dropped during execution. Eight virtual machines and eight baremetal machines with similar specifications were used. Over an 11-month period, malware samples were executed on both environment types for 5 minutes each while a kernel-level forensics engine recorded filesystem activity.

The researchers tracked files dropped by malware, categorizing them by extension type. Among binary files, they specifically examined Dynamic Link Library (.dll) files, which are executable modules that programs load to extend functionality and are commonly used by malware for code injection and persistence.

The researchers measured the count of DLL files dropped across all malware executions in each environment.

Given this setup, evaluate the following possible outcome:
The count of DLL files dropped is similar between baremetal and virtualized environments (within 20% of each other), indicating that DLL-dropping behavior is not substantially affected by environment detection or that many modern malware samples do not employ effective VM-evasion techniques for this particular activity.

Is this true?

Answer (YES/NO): NO